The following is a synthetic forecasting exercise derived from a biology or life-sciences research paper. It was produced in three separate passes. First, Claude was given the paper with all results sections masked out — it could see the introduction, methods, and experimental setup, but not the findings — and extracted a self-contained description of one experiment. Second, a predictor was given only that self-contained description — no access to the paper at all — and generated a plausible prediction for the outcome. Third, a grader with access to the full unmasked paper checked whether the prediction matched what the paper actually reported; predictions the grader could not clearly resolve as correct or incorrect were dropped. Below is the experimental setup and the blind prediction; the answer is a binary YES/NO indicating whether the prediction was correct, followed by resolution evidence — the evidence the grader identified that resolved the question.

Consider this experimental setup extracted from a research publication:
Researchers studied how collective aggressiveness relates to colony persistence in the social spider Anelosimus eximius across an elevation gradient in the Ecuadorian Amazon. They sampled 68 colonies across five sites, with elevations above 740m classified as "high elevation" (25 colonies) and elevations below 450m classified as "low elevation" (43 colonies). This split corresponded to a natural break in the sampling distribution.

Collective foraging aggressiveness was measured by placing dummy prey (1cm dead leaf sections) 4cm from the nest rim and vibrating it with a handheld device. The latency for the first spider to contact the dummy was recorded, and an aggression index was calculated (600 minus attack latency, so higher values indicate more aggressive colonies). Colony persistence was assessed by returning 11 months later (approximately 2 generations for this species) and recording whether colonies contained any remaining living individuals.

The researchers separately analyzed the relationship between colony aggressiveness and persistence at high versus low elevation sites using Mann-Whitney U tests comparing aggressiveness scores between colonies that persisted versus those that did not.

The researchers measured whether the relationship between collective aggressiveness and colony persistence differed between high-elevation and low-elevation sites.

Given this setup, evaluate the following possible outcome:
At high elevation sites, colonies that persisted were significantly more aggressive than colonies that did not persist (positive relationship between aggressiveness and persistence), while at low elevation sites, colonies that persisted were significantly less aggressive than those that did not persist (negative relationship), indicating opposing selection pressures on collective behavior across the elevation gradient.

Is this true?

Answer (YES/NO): NO